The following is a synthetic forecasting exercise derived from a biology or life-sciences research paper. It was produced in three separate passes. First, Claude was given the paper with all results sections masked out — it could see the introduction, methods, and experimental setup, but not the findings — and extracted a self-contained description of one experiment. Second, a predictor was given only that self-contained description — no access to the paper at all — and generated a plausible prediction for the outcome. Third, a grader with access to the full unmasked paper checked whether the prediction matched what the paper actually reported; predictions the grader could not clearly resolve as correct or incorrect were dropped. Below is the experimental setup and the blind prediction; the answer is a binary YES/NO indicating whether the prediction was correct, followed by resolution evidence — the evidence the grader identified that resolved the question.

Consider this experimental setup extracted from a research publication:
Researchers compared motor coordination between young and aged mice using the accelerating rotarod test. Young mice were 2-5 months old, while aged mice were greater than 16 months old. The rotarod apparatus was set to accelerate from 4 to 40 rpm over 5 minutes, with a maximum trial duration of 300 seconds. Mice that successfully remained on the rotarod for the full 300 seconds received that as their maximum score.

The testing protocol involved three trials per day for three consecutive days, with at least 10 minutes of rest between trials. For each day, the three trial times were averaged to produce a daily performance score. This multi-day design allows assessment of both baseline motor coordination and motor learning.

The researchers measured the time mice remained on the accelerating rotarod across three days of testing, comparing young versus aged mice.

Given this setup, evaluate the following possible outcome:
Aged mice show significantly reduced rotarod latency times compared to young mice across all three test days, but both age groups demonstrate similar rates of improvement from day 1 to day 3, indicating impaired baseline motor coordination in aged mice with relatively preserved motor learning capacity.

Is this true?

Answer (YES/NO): YES